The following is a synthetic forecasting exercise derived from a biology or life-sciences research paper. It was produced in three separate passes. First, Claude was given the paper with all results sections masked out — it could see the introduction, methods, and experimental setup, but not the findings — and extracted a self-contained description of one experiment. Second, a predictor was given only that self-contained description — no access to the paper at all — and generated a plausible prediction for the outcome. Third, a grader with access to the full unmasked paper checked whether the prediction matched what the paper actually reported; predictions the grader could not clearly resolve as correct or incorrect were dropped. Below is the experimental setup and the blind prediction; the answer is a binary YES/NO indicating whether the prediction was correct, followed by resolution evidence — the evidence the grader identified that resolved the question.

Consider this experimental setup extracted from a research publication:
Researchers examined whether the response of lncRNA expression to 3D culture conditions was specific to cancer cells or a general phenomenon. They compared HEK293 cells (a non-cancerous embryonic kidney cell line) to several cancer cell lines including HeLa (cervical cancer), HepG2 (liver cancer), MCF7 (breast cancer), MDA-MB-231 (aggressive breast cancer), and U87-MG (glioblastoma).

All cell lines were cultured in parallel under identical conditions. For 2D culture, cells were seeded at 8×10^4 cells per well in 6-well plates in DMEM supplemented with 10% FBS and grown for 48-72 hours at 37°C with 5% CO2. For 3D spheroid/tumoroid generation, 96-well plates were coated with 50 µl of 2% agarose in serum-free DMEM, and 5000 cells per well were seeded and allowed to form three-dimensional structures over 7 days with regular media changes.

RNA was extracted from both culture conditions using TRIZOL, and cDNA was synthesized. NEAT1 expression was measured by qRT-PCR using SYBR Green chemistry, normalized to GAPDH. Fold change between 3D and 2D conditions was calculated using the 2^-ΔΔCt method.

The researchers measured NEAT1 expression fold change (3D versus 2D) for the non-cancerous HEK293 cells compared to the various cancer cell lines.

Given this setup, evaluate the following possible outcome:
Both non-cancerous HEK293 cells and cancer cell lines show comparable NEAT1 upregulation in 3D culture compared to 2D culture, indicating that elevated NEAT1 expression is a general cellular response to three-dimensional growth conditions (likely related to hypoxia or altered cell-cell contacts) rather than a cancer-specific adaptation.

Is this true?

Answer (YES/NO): NO